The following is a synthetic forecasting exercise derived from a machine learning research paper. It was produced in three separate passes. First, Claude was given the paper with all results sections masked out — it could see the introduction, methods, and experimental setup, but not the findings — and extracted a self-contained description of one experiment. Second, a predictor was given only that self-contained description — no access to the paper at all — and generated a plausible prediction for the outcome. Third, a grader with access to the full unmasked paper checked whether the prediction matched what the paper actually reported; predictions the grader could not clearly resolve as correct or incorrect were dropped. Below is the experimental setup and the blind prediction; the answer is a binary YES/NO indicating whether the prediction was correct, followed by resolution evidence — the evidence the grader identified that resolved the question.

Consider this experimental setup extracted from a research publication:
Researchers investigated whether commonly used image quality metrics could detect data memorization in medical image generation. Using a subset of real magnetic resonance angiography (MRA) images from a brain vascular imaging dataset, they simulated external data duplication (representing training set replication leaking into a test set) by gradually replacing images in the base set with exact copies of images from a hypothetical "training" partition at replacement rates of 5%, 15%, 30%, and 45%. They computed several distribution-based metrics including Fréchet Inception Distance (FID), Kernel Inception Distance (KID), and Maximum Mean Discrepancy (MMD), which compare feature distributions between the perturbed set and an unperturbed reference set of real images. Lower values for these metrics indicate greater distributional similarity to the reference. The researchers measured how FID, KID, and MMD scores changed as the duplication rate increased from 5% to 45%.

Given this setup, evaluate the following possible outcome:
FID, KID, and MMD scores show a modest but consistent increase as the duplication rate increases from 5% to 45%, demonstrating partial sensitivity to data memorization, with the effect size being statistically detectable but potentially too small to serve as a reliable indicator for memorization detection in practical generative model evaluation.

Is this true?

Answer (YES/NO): NO